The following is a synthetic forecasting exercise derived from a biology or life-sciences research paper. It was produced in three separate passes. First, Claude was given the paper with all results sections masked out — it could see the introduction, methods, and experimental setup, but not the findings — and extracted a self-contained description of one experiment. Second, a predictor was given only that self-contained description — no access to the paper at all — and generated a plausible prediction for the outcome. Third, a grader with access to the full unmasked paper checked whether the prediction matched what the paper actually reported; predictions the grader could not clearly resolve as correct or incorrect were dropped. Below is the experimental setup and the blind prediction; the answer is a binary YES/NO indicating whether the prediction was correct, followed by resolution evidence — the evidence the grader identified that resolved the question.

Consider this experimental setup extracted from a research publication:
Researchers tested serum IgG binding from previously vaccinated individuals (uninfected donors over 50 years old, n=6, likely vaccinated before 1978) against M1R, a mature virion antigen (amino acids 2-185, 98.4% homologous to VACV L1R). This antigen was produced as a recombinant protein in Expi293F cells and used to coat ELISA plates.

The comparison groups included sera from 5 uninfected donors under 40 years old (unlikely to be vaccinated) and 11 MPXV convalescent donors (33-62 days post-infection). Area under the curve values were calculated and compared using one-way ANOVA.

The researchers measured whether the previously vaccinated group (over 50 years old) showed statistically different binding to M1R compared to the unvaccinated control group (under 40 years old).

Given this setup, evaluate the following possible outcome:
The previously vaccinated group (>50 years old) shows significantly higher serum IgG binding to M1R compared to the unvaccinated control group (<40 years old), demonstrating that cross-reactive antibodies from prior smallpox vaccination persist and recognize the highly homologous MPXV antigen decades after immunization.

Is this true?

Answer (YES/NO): YES